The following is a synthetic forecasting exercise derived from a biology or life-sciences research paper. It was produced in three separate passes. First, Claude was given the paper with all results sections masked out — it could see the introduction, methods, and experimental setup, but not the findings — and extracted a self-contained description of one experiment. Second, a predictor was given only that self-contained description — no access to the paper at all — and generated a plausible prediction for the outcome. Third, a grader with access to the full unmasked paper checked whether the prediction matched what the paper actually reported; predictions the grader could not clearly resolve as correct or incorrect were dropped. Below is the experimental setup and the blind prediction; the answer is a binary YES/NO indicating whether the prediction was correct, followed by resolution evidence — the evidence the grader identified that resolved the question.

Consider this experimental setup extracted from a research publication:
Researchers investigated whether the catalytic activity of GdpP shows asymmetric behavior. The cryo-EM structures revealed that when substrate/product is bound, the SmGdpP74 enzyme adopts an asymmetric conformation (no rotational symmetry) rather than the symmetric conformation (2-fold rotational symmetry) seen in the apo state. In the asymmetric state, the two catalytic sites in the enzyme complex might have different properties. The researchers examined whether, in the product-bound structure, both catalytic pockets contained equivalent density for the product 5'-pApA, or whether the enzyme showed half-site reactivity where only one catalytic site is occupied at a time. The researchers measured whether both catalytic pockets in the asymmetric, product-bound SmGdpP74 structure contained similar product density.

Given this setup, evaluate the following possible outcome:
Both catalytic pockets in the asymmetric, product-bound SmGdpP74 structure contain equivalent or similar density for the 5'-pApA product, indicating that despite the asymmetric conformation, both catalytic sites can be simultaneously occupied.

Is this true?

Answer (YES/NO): NO